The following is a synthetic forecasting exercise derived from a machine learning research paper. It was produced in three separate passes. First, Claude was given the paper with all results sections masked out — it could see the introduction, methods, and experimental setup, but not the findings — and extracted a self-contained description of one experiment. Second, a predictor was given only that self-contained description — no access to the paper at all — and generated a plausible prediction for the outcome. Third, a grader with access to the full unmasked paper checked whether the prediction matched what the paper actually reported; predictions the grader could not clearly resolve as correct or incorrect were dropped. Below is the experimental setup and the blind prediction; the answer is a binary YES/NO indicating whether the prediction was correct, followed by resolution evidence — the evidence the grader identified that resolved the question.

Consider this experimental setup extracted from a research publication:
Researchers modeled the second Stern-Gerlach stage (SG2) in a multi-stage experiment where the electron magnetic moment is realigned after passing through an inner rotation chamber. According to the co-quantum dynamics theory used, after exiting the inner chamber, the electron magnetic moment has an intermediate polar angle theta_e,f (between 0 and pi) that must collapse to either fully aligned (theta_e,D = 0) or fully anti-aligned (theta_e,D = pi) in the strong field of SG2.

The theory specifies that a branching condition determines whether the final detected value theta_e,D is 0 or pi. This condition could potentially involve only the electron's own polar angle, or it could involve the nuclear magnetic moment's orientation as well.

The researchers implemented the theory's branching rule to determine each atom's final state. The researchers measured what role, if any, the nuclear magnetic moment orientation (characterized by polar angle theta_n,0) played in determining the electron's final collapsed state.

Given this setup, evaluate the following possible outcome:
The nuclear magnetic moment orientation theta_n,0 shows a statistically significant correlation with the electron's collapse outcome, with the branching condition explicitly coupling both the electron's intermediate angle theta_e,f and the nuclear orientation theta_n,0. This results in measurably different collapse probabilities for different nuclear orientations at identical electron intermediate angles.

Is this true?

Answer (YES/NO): YES